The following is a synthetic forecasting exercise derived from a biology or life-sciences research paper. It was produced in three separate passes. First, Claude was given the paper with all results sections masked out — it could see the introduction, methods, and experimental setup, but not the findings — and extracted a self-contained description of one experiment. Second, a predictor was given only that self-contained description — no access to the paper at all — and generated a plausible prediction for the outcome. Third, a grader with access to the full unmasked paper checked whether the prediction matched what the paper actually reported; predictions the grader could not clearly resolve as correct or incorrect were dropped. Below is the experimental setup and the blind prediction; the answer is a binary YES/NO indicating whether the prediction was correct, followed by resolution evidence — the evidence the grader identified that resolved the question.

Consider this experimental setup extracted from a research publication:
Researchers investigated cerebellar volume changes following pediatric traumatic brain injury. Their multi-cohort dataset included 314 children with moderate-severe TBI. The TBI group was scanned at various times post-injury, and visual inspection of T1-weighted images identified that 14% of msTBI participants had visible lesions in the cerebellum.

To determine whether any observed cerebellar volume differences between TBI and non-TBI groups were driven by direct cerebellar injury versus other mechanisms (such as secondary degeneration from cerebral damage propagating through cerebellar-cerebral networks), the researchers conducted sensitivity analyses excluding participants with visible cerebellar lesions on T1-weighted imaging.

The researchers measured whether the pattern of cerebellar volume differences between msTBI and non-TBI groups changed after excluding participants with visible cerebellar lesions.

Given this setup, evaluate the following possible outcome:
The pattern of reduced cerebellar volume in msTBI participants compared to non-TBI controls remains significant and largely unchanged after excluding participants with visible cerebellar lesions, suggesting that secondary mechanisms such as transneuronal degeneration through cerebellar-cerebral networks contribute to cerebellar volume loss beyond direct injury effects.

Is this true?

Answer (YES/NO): YES